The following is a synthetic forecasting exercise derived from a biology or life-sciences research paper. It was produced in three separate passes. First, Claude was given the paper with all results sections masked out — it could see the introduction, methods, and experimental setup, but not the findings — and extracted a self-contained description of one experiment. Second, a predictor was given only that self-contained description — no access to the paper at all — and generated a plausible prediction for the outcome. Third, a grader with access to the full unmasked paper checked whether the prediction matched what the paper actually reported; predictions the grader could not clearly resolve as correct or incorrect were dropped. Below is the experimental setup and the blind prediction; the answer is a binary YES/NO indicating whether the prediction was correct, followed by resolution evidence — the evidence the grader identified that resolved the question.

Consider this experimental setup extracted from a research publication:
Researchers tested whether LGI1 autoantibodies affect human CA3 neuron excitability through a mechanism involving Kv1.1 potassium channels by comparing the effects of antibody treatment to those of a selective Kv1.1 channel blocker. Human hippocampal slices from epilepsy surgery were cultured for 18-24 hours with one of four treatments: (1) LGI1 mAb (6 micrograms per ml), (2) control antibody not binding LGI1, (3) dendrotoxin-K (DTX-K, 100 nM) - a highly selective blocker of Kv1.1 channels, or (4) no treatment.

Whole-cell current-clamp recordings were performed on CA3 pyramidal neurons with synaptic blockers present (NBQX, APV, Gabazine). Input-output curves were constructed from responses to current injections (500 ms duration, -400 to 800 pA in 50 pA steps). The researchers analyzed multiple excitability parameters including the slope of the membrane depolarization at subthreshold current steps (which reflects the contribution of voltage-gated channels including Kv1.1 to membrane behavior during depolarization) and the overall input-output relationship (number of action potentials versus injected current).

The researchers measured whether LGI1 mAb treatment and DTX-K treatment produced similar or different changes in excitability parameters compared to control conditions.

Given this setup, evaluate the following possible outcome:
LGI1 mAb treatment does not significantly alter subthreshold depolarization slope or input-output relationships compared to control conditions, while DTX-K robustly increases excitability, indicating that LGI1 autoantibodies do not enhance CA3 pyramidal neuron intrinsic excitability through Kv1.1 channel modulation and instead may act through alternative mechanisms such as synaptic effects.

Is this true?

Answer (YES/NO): NO